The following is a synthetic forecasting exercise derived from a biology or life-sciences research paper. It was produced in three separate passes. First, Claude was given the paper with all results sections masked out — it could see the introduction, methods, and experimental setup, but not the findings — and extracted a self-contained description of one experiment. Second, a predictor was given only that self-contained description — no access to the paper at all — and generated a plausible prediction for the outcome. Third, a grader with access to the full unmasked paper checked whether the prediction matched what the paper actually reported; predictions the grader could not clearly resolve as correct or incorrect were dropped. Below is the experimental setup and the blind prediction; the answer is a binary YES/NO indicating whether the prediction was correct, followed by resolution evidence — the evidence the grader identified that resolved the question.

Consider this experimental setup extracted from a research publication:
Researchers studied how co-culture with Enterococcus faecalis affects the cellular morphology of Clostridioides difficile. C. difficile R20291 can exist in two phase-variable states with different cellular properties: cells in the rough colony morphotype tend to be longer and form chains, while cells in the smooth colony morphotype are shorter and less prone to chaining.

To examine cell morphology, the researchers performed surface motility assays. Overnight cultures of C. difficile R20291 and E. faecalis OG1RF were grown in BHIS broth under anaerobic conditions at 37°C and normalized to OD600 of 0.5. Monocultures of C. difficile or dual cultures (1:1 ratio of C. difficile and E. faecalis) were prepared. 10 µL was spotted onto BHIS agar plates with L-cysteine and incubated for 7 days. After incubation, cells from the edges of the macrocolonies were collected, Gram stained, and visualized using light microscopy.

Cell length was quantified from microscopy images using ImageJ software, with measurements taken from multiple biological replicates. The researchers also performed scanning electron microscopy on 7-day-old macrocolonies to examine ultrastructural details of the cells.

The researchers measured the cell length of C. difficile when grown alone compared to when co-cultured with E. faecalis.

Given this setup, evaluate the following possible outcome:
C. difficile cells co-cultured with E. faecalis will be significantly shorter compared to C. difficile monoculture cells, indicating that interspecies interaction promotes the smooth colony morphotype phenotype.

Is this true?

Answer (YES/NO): NO